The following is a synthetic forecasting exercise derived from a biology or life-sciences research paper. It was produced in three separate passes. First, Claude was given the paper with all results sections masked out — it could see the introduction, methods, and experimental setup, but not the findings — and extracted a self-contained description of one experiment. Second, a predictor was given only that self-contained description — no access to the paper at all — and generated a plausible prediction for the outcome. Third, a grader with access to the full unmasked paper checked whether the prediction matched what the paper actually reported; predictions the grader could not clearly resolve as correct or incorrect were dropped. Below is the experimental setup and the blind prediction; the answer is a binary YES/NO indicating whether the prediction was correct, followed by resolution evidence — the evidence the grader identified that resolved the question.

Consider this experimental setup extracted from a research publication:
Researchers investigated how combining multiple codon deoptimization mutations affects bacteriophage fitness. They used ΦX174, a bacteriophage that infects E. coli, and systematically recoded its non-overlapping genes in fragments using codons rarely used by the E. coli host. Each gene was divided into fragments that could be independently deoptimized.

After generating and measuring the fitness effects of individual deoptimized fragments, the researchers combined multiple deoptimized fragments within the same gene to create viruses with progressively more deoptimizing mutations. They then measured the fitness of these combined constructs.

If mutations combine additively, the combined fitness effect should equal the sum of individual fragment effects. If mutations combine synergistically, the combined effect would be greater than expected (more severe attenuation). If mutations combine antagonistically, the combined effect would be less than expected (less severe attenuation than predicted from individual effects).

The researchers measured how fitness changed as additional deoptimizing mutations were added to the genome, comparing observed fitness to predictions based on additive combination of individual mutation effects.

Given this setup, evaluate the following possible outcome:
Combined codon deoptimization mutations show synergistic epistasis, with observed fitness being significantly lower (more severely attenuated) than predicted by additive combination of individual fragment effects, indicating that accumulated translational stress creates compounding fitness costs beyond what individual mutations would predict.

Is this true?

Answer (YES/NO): NO